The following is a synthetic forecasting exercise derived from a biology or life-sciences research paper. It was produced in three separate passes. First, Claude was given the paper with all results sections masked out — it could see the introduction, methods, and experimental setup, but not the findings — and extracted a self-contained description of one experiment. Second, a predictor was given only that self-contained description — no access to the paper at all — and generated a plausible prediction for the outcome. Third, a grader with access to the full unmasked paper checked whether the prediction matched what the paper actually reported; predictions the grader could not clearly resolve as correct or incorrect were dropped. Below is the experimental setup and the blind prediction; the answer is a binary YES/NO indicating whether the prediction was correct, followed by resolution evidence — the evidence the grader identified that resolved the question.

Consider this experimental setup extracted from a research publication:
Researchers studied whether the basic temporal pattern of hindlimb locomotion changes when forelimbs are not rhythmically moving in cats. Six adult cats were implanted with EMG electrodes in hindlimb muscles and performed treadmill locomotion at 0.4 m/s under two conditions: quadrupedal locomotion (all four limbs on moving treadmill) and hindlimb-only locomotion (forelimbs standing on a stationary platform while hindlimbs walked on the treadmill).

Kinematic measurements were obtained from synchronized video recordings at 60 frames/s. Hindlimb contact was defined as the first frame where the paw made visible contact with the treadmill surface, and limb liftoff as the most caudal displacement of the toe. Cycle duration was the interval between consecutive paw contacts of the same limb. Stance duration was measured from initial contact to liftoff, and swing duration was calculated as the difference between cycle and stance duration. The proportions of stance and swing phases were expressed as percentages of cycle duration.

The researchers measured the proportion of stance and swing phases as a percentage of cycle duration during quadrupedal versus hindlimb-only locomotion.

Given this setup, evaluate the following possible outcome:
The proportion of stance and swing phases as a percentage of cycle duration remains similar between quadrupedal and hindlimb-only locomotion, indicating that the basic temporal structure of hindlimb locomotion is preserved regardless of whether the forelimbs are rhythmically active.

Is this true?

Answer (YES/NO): YES